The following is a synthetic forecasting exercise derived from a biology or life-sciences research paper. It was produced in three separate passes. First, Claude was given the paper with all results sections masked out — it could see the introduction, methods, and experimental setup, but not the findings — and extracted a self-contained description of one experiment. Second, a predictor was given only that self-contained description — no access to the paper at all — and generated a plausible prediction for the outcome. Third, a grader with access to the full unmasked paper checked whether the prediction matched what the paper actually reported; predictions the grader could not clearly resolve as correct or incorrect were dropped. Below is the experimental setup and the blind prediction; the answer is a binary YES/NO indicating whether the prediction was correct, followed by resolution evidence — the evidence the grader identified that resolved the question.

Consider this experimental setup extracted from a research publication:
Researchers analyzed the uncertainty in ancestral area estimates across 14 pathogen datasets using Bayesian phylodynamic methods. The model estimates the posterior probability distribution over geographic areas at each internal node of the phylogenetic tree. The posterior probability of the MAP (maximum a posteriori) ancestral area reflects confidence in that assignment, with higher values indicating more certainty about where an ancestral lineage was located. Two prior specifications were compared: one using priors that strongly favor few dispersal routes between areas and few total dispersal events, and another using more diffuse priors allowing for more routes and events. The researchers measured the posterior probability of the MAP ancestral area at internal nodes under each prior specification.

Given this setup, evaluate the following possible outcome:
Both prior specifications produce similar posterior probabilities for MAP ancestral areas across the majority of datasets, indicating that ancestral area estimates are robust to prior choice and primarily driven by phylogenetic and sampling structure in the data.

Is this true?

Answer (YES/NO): NO